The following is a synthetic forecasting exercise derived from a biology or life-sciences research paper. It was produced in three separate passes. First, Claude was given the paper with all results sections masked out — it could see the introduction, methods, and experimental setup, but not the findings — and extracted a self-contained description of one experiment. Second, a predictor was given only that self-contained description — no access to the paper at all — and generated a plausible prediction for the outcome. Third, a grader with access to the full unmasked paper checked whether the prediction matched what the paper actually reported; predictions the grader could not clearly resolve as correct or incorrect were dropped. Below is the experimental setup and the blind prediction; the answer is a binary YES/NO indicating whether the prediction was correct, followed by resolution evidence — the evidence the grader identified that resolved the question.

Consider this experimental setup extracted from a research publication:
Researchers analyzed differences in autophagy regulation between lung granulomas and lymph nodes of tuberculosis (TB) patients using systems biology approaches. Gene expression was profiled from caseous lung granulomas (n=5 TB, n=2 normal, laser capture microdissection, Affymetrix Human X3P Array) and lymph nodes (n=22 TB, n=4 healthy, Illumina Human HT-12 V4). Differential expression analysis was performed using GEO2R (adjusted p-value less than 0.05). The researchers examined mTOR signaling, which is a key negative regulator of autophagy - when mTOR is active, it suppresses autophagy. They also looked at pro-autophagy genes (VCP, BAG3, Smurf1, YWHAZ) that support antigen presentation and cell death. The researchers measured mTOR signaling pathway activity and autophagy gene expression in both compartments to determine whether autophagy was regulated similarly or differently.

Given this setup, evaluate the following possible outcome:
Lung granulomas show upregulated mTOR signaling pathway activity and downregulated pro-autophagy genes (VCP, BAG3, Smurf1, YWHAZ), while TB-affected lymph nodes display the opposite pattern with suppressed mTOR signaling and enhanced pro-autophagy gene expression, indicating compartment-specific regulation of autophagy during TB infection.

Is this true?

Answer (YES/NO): NO